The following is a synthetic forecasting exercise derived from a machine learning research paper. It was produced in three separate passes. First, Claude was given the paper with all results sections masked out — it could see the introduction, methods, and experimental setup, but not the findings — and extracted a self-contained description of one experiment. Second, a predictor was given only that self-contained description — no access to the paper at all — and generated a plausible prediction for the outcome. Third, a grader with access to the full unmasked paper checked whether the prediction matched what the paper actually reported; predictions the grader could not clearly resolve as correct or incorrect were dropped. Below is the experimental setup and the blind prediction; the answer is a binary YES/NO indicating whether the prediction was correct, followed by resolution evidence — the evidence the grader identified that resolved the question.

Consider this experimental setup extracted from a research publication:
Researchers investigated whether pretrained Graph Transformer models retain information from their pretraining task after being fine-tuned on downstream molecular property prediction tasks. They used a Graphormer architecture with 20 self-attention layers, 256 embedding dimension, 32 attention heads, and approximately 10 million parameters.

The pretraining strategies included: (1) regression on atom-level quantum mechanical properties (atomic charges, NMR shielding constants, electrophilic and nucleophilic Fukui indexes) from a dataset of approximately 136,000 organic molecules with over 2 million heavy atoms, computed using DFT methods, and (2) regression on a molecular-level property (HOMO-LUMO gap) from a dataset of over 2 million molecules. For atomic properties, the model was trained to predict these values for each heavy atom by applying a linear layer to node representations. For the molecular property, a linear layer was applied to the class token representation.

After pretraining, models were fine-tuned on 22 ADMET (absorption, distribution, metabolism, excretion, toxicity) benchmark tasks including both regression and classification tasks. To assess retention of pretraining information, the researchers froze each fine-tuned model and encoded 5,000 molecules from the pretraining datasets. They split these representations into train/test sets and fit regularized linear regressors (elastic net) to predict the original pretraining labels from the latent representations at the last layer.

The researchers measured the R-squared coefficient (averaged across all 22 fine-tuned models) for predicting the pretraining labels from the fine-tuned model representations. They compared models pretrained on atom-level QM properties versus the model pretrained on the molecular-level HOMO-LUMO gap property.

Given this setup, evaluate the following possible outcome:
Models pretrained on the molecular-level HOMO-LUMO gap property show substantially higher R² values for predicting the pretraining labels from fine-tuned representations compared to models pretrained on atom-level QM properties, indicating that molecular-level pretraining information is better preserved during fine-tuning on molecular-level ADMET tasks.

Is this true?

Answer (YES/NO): NO